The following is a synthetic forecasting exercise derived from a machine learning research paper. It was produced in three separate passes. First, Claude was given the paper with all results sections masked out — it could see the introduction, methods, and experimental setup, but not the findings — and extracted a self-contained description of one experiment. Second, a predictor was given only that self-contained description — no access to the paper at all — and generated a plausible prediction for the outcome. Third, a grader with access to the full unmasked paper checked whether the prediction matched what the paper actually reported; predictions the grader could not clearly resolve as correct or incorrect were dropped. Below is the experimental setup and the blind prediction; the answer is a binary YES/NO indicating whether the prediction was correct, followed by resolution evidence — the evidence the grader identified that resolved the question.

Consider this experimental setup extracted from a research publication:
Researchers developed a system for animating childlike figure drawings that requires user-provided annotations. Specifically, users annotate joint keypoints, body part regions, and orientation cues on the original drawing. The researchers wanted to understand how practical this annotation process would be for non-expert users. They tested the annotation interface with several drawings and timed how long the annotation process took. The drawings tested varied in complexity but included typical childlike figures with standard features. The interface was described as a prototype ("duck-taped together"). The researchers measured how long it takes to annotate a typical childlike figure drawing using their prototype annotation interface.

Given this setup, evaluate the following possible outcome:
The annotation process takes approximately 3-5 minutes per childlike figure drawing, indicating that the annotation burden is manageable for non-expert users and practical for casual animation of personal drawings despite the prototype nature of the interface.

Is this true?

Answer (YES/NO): NO